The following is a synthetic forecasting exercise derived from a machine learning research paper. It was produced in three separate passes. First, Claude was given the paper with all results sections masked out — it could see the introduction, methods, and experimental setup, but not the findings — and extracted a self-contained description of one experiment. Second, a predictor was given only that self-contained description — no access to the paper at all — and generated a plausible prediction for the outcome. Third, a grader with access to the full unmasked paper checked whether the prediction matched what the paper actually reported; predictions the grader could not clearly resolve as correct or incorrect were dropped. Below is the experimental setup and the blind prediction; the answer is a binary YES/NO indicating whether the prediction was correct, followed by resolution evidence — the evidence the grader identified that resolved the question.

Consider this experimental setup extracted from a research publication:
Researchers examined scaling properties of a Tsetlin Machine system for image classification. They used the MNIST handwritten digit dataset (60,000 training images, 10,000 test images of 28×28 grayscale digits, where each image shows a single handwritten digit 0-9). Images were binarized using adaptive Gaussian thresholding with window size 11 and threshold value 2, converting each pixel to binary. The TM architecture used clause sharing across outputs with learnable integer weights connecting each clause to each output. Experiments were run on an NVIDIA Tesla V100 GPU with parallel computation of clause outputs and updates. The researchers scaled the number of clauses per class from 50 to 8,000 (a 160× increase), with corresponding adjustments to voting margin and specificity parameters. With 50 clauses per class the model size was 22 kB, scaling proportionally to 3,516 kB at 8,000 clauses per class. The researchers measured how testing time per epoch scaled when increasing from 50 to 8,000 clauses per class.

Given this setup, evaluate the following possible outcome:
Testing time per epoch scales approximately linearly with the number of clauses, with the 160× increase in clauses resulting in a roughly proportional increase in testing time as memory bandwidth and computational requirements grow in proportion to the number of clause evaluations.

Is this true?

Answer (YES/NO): NO